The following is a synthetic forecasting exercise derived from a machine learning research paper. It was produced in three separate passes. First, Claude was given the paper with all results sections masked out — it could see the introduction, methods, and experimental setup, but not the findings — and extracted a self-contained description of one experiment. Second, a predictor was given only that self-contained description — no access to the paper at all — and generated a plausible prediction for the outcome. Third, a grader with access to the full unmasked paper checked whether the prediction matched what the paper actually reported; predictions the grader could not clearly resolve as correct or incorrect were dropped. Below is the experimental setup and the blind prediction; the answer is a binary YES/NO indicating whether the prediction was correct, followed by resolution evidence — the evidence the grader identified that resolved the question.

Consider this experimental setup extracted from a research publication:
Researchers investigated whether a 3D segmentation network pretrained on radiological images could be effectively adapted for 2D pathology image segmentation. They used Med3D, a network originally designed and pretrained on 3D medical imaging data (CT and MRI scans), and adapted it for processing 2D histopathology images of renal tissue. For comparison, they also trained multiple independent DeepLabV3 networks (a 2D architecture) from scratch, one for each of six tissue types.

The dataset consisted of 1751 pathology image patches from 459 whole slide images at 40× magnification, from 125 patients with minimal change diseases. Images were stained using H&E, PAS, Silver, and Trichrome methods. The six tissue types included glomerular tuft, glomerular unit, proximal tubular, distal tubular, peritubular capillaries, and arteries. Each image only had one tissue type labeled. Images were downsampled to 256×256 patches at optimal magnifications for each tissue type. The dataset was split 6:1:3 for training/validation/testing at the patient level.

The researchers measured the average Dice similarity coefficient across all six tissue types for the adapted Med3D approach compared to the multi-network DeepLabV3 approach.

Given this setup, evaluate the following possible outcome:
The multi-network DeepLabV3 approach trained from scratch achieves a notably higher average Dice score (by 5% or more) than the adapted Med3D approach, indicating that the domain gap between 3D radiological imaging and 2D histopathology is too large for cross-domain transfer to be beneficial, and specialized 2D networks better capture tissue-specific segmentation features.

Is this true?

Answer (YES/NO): YES